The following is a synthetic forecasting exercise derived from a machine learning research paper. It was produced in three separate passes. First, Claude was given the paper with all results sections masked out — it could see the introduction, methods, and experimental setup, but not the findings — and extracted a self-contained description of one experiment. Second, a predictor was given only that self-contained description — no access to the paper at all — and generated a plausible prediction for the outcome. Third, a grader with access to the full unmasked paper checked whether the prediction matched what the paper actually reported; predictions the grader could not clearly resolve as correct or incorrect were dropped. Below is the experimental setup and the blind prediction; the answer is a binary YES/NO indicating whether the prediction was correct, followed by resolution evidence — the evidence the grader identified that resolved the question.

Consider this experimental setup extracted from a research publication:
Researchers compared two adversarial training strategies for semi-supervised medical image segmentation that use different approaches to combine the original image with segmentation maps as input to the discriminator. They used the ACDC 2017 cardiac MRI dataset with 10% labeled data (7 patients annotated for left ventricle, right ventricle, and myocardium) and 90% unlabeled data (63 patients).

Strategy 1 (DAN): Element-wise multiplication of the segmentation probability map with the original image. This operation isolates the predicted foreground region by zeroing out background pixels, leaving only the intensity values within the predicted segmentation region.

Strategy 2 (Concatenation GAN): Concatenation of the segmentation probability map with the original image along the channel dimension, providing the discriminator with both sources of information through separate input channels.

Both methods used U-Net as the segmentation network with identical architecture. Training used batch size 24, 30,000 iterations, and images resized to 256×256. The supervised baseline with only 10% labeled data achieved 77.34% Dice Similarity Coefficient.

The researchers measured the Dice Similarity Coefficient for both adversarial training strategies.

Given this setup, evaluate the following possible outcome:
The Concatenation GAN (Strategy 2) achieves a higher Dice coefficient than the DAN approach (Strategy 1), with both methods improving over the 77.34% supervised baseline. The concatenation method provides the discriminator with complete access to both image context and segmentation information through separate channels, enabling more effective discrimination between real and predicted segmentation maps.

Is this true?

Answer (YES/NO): YES